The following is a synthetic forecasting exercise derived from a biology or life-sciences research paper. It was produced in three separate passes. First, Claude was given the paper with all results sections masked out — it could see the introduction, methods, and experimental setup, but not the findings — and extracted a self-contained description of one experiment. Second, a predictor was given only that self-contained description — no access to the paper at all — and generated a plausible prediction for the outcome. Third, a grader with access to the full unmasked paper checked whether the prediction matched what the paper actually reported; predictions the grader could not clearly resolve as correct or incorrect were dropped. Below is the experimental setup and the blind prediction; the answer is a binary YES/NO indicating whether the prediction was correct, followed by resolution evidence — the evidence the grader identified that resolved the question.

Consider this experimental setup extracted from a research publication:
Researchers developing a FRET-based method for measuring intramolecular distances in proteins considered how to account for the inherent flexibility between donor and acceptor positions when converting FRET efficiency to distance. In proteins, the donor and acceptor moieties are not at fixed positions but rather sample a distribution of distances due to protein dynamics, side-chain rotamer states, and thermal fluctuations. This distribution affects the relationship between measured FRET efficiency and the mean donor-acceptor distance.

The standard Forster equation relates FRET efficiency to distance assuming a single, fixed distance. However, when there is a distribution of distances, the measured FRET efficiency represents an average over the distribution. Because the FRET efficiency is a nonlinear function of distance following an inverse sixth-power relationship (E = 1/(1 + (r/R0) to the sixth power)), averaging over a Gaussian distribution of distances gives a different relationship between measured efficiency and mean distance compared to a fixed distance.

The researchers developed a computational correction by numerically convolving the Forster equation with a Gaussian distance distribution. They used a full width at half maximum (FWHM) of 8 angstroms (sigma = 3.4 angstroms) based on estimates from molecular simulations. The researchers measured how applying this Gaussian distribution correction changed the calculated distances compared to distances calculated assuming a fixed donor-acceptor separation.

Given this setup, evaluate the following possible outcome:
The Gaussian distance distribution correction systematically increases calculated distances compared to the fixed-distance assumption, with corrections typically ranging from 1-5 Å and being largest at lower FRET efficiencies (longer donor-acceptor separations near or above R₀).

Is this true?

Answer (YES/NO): NO